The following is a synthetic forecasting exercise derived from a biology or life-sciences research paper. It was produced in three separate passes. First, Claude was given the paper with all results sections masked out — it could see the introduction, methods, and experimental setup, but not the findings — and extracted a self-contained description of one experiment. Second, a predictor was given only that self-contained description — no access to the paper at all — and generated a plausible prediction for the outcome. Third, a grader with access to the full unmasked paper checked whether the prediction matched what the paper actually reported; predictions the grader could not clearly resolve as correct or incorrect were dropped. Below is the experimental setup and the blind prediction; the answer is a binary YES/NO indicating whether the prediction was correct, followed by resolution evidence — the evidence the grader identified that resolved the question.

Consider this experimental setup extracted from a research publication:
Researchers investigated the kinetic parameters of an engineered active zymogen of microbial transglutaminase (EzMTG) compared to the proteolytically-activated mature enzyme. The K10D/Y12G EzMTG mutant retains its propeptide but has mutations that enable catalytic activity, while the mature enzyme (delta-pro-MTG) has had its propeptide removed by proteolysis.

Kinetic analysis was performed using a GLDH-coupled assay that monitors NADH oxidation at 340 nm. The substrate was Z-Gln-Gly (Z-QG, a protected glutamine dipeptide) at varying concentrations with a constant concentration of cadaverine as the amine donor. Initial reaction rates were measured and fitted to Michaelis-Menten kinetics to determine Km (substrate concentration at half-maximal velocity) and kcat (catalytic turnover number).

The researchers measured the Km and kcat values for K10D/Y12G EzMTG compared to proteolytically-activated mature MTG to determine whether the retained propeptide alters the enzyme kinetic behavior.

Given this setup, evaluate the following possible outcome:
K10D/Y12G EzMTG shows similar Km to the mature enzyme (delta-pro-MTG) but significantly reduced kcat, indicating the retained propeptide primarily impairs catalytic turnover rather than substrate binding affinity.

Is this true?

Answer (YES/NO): NO